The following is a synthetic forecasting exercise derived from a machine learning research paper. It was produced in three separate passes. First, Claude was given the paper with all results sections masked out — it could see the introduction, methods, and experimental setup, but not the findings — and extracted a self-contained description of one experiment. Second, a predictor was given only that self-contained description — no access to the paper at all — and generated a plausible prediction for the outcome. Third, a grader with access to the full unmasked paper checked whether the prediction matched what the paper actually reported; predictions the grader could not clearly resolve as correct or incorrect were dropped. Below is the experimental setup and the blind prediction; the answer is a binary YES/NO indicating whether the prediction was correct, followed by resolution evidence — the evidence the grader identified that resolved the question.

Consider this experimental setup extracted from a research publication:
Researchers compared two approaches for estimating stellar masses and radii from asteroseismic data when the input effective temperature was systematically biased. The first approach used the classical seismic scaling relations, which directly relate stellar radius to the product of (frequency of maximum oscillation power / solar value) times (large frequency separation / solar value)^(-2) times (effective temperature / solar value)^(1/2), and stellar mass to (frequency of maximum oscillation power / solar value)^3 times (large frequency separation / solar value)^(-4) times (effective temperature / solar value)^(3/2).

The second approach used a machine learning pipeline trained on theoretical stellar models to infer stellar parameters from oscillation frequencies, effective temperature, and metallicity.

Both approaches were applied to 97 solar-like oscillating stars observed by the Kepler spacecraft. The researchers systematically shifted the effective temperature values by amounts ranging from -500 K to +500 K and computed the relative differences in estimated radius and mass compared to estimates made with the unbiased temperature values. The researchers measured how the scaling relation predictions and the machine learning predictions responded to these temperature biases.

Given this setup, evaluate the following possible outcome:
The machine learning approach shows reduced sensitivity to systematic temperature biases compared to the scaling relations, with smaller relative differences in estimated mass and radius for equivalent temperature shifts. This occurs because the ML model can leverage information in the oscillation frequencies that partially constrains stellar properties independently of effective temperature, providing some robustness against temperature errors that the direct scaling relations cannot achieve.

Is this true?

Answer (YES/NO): YES